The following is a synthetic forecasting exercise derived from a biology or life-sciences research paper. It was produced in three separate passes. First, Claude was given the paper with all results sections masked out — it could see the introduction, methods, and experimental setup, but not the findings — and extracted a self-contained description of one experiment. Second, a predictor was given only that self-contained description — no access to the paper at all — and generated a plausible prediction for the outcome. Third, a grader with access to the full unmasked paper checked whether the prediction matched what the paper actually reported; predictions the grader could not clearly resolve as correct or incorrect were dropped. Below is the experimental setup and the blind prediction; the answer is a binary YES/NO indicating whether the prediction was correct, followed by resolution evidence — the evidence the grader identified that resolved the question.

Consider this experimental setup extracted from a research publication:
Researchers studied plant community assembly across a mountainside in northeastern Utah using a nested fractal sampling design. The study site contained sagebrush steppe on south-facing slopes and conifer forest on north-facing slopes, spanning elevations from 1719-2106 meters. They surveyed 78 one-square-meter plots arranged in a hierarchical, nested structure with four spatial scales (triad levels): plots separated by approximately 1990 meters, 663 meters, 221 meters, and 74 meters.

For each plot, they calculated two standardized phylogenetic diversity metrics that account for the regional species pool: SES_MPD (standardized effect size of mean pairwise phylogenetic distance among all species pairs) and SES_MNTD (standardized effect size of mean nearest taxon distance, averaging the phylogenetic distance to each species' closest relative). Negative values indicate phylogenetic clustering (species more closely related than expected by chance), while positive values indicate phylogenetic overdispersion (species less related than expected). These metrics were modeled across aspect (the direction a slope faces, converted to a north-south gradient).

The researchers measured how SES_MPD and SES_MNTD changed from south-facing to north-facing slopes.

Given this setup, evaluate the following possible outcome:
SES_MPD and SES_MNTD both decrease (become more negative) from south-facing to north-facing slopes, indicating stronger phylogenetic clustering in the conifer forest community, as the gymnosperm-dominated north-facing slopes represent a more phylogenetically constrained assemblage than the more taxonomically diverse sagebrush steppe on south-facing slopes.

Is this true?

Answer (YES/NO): NO